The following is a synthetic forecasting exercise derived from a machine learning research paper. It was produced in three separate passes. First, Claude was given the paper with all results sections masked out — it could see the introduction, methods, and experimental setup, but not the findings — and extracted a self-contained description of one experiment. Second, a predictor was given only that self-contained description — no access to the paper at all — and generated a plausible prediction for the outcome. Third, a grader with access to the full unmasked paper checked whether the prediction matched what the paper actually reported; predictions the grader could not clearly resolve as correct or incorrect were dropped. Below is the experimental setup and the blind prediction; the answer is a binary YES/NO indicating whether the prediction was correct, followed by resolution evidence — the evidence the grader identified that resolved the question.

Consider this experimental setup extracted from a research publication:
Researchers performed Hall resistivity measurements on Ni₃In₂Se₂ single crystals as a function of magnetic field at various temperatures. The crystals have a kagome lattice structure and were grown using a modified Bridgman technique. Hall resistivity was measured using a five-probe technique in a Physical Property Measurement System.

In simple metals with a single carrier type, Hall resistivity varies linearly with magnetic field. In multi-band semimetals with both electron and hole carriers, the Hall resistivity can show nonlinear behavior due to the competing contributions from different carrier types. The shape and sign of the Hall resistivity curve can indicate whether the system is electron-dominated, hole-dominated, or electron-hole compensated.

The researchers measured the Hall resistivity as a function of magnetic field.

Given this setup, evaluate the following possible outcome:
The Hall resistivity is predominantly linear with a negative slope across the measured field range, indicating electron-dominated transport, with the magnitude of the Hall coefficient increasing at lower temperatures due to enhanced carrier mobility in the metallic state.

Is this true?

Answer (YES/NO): NO